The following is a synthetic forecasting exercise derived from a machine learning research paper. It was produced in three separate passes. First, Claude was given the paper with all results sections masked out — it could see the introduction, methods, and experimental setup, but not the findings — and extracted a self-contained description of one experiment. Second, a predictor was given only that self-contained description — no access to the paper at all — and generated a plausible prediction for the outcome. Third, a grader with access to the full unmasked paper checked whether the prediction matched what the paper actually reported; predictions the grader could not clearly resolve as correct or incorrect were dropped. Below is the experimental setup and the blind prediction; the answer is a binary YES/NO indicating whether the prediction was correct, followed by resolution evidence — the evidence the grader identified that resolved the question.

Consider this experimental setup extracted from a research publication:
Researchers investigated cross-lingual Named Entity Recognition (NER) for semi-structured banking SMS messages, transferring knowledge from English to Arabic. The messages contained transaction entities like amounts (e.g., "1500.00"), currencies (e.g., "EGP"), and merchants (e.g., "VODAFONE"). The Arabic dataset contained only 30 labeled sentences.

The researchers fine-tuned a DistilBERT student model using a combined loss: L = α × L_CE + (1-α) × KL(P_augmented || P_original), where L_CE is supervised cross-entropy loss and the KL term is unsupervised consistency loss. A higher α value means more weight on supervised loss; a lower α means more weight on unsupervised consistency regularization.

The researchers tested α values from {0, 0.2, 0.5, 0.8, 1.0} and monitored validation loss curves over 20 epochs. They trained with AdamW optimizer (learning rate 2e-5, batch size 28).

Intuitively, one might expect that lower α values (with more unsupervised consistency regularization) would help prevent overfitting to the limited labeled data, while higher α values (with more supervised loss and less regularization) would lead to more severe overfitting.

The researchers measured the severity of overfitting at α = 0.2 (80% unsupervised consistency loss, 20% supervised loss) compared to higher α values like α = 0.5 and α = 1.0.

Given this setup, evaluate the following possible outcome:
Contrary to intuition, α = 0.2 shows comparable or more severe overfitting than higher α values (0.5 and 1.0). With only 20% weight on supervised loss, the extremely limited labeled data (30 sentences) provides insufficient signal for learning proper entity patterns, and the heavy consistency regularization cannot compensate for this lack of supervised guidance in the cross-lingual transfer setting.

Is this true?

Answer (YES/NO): YES